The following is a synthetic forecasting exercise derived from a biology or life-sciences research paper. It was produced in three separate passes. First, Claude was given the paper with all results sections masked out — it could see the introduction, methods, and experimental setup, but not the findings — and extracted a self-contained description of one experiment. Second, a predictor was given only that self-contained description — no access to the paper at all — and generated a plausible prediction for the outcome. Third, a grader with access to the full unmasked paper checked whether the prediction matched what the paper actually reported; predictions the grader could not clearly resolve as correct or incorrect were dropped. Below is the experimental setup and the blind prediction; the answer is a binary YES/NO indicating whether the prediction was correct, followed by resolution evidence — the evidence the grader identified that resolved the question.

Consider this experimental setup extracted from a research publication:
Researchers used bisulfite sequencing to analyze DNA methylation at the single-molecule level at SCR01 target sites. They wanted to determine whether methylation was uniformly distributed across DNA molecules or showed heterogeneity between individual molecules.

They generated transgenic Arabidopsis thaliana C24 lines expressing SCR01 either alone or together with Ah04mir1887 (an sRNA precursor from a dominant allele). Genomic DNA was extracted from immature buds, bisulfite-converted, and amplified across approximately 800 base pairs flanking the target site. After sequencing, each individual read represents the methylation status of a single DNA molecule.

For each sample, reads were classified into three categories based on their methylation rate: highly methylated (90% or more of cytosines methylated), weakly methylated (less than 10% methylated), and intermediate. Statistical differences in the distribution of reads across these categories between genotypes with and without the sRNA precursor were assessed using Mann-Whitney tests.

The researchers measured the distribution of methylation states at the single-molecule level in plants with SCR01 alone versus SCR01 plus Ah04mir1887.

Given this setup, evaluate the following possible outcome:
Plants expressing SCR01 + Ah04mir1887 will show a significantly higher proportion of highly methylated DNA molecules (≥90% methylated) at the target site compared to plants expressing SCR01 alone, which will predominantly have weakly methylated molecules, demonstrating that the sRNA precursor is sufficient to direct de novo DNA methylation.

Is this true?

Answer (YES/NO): NO